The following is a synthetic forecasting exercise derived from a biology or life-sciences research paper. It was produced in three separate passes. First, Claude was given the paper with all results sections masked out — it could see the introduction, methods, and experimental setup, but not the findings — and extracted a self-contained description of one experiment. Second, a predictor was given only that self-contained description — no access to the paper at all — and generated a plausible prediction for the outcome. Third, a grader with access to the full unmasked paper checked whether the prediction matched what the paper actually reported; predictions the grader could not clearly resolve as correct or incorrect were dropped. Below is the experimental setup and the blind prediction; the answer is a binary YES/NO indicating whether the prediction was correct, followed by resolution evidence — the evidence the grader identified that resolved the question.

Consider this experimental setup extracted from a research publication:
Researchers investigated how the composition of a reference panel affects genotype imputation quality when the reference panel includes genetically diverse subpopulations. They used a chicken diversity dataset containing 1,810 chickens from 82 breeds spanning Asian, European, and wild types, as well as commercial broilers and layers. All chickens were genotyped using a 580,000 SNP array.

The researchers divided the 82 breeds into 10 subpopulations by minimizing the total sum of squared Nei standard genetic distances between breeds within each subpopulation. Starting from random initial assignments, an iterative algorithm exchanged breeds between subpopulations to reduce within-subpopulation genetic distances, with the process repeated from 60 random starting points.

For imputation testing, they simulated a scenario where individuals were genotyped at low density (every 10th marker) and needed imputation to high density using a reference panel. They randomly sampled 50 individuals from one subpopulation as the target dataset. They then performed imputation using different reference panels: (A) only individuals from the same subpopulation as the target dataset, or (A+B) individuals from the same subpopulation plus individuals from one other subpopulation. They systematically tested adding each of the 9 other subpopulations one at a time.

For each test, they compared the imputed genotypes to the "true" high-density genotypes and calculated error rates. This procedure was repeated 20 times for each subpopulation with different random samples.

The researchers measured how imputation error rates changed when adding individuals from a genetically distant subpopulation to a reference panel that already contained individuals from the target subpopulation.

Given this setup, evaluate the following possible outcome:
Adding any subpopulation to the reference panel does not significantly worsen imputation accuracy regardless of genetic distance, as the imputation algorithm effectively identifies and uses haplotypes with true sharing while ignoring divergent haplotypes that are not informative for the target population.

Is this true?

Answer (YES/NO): NO